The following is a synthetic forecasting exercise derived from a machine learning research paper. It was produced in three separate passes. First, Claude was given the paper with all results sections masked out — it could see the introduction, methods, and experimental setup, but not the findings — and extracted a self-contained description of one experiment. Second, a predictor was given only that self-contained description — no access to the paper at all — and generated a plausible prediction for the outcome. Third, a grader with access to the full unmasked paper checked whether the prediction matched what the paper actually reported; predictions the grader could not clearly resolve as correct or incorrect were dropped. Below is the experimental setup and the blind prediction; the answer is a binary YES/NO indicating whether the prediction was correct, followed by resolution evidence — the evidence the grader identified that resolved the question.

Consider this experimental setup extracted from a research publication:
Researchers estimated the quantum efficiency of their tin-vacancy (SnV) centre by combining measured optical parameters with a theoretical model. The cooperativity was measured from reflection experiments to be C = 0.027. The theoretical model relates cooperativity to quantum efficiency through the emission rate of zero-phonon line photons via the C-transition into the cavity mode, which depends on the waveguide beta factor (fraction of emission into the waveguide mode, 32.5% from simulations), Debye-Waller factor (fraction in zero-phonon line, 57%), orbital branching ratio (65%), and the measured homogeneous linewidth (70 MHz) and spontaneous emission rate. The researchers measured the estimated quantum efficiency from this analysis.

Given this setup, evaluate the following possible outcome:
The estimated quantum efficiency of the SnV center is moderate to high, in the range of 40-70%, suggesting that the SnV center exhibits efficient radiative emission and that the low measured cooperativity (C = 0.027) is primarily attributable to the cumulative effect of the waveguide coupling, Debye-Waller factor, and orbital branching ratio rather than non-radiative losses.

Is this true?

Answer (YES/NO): YES